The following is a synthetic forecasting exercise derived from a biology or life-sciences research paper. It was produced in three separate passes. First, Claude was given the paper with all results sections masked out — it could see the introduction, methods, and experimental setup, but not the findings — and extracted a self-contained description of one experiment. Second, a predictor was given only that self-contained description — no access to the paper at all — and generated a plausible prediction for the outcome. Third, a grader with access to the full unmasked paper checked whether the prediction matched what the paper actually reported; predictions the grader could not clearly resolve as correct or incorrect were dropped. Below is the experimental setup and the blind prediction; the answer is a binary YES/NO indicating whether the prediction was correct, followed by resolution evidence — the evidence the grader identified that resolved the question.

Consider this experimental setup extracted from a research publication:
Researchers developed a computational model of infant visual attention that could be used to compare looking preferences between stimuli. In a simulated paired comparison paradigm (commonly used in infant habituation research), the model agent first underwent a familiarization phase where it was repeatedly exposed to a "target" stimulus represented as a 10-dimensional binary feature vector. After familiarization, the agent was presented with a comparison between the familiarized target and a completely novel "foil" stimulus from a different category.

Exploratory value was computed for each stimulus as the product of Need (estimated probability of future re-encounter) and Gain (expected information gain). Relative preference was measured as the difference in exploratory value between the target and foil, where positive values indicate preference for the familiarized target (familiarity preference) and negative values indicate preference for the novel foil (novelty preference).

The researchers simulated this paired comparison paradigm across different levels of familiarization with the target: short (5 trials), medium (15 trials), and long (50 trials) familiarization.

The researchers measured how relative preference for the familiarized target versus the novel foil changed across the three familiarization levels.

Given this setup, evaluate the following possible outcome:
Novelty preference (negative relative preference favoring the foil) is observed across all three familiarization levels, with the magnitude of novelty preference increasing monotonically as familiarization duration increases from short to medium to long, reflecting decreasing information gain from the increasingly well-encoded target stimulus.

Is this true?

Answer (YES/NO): NO